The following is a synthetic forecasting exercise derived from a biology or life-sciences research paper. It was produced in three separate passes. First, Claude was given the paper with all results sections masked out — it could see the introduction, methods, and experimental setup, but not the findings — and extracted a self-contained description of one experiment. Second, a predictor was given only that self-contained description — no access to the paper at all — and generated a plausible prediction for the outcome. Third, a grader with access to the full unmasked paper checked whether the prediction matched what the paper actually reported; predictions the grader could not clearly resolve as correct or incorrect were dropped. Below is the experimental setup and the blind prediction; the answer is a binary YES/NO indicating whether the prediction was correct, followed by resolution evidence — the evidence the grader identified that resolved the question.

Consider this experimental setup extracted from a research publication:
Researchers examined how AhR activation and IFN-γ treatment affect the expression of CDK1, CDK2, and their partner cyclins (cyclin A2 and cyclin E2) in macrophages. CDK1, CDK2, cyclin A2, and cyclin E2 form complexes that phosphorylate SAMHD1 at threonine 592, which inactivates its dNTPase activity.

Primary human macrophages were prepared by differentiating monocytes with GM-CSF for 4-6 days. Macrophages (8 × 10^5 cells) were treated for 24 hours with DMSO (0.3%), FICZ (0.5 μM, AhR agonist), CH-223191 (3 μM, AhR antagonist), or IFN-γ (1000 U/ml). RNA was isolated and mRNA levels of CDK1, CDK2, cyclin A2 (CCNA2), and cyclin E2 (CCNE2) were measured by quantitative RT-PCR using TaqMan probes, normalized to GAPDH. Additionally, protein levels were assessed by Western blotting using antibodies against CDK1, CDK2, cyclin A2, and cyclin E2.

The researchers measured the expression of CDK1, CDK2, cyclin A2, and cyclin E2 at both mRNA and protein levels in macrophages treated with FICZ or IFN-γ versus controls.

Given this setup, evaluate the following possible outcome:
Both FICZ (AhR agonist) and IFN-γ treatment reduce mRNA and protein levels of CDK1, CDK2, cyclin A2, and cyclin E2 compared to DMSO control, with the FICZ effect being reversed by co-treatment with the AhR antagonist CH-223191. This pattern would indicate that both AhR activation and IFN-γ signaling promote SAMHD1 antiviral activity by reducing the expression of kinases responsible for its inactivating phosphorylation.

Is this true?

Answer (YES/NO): NO